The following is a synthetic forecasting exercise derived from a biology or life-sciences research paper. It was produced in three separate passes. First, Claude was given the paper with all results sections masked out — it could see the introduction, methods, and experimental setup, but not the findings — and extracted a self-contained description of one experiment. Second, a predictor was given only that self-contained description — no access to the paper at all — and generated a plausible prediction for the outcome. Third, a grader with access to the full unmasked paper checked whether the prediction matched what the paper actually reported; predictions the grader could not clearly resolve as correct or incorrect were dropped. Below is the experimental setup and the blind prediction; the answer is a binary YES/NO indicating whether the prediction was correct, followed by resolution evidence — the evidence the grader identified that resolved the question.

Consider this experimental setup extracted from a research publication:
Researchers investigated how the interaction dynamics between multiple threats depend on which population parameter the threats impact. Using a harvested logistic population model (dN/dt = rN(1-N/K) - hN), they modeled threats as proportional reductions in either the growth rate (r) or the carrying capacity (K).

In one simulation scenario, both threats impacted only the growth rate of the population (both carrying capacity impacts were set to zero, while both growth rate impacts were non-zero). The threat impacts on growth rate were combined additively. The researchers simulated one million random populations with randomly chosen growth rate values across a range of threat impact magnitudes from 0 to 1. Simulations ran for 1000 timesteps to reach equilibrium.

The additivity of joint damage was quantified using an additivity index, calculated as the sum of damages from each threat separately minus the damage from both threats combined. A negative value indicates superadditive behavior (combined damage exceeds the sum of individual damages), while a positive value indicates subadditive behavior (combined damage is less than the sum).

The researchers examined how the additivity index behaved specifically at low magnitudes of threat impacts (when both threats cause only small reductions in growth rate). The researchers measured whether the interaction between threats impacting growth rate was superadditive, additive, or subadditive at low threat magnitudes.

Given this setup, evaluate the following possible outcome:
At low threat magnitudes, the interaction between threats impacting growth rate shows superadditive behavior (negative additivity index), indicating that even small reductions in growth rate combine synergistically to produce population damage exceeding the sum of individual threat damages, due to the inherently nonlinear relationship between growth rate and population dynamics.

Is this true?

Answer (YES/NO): NO